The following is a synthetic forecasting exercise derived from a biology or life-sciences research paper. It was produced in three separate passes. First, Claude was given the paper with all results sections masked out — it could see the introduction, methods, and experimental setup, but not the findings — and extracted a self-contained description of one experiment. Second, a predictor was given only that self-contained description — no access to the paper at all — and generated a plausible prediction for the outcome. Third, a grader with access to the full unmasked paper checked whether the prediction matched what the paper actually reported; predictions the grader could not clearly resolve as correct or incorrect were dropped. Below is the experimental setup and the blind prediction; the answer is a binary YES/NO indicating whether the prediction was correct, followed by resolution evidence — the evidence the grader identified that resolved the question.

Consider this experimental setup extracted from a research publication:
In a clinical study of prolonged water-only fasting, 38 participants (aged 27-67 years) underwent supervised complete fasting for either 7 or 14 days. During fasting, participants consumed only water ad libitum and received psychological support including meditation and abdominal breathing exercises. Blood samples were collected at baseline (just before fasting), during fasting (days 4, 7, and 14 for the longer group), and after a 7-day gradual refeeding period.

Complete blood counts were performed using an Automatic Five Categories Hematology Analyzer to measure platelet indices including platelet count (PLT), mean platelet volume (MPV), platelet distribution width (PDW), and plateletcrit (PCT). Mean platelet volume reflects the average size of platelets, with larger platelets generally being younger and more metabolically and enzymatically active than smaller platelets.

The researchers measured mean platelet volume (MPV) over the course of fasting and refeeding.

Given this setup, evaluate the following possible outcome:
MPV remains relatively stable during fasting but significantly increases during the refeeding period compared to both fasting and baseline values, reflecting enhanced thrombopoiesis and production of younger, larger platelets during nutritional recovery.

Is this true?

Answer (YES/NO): NO